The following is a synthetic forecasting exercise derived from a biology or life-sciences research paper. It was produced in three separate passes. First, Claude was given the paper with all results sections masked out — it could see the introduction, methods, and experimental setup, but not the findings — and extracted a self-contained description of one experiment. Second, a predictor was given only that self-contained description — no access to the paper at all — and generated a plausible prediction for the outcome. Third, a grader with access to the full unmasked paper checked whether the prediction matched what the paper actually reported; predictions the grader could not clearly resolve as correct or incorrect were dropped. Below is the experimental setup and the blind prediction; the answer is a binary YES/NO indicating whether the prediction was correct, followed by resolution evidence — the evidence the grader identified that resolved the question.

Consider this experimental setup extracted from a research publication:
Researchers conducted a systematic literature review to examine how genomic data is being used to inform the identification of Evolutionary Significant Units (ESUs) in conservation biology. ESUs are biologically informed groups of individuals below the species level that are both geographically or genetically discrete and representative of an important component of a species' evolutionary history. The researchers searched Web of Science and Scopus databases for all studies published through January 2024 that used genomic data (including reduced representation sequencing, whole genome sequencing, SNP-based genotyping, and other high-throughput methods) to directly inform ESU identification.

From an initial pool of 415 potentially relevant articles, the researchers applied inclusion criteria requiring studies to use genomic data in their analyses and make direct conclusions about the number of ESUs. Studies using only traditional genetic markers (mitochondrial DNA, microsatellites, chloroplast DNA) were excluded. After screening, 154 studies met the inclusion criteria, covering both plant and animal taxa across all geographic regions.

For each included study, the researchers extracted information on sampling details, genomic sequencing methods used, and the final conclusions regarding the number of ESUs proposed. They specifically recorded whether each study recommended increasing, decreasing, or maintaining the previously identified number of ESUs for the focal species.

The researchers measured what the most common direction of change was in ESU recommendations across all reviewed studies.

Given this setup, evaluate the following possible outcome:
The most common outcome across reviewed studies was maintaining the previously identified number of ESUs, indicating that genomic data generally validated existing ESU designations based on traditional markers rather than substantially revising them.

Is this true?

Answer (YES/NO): NO